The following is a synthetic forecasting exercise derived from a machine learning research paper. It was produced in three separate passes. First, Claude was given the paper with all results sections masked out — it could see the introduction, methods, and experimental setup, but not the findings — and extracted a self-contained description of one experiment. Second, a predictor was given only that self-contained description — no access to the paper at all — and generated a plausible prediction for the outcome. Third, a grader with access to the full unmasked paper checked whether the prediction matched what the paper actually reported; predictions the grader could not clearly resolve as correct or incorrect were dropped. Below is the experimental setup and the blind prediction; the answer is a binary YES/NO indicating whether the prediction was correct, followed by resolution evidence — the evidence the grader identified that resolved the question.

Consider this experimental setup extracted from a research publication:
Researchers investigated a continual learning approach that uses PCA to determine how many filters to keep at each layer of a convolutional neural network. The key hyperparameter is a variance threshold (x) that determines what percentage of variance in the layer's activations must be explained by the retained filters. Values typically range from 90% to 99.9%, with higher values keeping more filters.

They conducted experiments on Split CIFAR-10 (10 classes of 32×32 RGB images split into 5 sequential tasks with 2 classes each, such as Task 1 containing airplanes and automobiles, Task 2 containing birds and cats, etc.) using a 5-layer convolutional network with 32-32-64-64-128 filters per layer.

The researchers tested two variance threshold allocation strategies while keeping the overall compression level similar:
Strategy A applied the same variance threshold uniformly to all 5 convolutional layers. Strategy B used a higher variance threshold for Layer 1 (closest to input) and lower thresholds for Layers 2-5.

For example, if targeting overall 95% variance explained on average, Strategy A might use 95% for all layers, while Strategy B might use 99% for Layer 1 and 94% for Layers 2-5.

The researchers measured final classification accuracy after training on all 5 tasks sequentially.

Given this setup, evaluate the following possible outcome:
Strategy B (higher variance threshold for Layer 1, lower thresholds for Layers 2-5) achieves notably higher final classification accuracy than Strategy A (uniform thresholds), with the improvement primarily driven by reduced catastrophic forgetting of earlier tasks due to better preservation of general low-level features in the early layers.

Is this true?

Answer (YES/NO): NO